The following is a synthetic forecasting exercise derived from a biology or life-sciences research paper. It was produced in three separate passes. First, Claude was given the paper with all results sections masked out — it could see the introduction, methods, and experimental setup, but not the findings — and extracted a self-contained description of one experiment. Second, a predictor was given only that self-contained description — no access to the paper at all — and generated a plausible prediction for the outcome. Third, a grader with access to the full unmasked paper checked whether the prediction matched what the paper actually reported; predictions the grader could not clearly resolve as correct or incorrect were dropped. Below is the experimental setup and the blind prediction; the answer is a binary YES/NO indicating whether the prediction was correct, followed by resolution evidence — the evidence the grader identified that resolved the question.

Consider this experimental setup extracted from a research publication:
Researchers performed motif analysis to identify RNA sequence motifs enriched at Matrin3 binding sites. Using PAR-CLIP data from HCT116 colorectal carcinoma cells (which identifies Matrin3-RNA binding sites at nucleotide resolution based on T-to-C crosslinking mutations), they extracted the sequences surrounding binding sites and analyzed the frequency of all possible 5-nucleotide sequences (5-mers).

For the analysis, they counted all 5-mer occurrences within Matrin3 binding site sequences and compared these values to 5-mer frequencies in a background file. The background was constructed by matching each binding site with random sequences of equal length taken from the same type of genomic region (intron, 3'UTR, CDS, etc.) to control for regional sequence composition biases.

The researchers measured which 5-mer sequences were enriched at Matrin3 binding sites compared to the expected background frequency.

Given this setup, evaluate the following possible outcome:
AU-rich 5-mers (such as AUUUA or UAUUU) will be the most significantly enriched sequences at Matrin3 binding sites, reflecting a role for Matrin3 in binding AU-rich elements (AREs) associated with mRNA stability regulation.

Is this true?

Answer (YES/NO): NO